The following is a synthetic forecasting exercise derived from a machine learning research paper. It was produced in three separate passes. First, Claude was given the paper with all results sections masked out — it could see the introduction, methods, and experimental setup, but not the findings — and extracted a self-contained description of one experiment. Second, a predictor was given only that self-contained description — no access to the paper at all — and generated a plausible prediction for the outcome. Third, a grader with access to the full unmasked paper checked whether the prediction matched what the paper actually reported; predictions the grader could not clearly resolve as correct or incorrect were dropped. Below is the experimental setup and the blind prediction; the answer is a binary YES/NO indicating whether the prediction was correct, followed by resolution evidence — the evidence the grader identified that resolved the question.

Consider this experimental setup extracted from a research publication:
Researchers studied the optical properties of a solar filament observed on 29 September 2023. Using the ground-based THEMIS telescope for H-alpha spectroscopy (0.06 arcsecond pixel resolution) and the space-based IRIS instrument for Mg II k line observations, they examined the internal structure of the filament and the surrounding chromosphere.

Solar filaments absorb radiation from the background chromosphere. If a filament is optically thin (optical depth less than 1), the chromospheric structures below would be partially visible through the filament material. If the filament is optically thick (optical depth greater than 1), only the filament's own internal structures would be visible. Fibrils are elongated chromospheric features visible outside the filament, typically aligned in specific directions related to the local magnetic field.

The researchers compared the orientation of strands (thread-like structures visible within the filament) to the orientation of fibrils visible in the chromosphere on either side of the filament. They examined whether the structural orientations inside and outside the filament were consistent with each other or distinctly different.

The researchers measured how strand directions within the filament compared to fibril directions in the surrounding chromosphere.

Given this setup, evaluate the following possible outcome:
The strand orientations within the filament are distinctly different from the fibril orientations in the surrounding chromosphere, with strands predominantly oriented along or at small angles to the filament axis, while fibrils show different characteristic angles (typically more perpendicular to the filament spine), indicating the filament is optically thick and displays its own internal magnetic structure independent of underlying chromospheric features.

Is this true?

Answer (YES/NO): YES